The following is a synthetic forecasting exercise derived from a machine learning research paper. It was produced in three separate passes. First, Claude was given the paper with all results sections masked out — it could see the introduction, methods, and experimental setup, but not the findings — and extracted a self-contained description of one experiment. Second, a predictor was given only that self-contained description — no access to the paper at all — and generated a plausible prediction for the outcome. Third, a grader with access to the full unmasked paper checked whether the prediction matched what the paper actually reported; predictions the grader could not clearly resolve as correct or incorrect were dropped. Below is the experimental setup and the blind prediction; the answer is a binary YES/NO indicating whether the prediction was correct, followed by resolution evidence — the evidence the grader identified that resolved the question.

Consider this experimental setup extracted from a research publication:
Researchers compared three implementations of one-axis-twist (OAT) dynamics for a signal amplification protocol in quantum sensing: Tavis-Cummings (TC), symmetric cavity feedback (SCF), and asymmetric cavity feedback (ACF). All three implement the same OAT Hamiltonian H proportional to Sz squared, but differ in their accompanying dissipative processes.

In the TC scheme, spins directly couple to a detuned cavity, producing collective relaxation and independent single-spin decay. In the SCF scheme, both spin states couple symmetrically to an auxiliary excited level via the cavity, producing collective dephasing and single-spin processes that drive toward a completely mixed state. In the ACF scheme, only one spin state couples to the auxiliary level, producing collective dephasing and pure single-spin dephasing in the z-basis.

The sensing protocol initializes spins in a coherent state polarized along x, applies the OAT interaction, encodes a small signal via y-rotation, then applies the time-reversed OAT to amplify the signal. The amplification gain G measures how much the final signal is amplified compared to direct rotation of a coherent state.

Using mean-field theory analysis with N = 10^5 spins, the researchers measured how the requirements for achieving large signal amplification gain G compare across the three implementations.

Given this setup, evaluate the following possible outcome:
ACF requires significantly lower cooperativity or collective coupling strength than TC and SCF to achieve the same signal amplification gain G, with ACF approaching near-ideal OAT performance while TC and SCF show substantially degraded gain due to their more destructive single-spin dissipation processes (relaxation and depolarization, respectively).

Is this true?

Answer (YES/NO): NO